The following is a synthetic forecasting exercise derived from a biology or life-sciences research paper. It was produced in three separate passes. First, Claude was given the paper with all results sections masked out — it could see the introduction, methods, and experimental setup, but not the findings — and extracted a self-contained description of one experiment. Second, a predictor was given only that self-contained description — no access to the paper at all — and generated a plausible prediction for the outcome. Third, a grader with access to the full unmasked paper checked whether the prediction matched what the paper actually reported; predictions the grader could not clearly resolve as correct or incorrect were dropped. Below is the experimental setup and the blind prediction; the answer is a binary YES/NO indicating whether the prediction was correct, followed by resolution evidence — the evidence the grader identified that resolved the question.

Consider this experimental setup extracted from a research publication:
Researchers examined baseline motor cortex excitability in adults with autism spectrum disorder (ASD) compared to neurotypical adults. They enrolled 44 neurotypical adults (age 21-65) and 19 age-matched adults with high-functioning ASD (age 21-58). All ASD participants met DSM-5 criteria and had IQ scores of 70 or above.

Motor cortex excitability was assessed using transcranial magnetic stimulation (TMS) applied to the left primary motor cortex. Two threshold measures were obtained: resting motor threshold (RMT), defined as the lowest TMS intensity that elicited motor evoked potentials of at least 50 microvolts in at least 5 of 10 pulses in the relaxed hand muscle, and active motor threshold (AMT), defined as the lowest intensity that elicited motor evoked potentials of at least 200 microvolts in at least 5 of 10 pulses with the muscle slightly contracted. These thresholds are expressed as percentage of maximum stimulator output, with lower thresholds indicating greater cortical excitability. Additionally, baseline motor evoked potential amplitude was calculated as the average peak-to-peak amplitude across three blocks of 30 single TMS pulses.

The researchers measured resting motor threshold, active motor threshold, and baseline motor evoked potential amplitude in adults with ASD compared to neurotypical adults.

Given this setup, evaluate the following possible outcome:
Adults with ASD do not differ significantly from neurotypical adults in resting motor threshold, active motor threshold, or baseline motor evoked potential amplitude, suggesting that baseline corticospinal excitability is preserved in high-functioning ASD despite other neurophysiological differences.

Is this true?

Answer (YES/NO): YES